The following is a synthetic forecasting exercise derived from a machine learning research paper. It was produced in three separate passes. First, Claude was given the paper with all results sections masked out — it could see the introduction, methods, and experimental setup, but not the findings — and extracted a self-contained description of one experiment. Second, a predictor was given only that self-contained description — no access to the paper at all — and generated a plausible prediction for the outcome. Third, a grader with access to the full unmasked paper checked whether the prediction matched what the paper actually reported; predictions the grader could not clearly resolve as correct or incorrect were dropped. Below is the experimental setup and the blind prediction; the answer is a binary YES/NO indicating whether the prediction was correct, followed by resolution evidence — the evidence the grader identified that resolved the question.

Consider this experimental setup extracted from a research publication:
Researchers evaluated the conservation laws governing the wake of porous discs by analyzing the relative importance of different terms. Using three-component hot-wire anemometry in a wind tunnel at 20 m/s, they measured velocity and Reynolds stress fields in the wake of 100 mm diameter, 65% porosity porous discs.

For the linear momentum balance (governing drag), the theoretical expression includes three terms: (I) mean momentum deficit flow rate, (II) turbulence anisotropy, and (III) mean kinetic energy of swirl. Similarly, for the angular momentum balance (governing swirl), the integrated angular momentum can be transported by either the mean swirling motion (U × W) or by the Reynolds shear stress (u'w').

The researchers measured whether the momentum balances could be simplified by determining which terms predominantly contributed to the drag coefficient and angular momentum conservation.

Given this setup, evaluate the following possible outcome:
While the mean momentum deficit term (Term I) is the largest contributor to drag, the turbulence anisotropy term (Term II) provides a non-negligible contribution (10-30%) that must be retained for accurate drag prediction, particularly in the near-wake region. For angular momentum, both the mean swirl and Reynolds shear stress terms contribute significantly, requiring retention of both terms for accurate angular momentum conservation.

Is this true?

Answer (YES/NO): NO